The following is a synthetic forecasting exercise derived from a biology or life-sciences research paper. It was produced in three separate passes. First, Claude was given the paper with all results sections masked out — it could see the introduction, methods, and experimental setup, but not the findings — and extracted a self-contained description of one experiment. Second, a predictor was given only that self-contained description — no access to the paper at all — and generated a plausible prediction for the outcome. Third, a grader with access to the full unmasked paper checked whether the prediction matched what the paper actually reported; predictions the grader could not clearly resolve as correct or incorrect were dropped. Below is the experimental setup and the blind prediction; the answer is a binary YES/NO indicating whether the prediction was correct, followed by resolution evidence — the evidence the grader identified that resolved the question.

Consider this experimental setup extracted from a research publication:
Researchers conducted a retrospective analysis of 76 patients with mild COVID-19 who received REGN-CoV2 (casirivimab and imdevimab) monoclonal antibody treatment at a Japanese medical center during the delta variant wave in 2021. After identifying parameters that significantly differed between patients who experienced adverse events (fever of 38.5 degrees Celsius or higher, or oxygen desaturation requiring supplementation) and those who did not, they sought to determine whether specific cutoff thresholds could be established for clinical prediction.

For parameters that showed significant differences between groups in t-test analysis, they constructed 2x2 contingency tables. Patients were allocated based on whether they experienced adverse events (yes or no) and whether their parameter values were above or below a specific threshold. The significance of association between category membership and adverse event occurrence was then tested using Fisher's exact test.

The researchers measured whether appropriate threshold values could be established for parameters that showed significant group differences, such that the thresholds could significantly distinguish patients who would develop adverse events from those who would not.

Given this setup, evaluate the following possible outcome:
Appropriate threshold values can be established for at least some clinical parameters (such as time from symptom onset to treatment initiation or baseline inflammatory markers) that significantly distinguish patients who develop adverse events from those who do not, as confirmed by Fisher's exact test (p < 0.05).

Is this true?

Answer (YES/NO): YES